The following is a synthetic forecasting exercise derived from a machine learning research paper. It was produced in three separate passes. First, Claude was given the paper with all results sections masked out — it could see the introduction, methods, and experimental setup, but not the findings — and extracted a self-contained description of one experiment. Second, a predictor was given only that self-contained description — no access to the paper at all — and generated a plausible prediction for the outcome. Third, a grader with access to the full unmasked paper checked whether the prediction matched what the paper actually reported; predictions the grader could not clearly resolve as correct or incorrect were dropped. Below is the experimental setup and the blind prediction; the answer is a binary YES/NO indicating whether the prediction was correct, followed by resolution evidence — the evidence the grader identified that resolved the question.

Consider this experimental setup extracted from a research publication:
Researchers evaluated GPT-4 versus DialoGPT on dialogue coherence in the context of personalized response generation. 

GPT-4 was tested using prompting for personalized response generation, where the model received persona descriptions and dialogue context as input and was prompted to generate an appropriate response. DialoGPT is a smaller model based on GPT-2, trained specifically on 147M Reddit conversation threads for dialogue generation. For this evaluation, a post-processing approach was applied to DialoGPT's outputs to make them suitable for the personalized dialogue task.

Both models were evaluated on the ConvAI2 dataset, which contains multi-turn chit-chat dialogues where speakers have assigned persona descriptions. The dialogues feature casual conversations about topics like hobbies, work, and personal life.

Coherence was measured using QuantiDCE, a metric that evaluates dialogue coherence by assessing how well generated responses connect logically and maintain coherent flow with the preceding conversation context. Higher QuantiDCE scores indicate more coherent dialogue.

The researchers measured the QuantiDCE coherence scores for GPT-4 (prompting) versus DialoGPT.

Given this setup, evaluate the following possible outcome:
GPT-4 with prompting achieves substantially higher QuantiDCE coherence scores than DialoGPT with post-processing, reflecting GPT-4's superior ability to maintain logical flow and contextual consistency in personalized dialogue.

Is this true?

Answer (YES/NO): NO